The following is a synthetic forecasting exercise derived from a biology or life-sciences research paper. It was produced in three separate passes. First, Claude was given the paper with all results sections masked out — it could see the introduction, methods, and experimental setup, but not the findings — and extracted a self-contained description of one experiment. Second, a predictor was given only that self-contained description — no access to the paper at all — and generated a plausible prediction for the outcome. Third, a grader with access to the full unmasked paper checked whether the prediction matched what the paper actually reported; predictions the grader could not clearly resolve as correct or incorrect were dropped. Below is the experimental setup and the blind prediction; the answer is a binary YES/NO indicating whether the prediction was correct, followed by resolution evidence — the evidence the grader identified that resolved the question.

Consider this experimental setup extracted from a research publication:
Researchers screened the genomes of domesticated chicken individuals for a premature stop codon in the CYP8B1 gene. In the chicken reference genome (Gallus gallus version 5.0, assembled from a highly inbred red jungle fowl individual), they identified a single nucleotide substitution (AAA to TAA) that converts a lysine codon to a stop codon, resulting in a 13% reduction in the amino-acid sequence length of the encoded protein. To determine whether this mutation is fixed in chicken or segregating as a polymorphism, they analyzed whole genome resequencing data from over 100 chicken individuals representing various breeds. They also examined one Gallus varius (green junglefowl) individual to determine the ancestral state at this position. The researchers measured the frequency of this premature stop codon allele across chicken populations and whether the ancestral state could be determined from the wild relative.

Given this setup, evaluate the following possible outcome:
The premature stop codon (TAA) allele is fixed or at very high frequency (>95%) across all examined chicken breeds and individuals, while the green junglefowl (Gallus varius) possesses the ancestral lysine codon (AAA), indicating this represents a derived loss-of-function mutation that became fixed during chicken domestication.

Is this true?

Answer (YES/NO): NO